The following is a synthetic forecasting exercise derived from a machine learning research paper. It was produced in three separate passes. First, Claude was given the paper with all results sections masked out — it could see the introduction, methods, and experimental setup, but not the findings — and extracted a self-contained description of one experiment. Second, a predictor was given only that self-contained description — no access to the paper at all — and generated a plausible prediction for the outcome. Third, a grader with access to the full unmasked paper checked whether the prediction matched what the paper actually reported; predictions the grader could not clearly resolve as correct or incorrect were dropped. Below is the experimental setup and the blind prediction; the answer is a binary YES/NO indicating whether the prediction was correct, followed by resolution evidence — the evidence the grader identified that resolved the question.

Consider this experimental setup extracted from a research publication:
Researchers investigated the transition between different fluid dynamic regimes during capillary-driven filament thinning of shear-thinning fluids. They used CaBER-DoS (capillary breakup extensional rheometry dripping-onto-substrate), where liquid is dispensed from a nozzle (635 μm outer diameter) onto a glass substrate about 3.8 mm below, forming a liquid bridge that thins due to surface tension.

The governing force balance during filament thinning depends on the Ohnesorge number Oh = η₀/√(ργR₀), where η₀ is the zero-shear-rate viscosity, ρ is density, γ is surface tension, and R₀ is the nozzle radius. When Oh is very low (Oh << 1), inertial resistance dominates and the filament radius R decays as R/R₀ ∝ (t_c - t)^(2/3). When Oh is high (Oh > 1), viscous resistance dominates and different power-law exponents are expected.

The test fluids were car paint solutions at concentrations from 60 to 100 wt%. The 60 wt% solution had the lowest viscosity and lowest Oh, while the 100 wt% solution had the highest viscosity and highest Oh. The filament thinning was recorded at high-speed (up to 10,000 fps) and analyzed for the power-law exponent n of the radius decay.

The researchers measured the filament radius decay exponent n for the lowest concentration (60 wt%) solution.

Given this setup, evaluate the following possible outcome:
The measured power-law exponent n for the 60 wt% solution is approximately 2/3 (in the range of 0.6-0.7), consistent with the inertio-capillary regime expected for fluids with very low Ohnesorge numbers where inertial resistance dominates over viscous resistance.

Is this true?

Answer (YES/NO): NO